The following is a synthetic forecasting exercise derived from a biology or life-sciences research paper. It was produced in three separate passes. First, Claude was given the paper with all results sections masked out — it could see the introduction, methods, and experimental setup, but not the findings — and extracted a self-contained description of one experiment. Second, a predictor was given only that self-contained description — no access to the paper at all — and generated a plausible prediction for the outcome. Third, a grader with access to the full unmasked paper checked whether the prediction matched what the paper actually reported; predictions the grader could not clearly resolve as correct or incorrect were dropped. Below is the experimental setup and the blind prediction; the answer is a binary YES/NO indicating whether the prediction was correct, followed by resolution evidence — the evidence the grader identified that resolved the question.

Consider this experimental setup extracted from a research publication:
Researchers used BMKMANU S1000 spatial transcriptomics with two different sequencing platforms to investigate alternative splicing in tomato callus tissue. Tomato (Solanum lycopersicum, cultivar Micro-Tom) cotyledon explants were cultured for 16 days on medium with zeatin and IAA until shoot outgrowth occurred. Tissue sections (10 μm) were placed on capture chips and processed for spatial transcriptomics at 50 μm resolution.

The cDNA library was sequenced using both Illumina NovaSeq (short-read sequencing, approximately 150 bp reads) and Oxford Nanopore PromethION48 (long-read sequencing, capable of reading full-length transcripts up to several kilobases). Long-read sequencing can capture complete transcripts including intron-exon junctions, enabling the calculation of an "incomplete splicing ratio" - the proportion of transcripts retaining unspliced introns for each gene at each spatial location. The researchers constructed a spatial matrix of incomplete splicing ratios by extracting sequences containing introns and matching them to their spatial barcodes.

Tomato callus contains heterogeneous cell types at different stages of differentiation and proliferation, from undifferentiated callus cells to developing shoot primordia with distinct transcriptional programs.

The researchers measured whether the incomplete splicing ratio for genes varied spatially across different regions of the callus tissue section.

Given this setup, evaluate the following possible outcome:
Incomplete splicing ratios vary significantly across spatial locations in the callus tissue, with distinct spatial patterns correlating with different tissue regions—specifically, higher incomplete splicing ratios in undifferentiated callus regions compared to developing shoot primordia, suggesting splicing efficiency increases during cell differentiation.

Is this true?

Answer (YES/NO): NO